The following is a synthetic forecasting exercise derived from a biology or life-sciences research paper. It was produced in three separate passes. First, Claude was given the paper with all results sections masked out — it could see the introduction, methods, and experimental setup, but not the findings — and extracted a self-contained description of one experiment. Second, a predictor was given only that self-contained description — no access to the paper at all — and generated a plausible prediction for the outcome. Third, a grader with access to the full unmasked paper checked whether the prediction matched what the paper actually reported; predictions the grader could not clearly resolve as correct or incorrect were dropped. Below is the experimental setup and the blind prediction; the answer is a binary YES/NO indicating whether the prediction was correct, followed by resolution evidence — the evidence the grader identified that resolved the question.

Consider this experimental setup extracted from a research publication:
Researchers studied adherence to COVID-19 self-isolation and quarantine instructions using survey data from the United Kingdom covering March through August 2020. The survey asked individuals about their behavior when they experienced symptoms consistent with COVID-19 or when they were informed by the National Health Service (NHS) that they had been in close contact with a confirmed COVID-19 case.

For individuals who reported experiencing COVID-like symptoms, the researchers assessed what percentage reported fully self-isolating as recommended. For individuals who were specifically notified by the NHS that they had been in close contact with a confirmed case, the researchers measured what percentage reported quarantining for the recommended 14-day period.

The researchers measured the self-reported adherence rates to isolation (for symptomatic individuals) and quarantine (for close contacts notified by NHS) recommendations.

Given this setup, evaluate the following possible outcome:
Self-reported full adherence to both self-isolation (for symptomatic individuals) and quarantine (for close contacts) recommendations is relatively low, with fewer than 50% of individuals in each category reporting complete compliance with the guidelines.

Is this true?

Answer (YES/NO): YES